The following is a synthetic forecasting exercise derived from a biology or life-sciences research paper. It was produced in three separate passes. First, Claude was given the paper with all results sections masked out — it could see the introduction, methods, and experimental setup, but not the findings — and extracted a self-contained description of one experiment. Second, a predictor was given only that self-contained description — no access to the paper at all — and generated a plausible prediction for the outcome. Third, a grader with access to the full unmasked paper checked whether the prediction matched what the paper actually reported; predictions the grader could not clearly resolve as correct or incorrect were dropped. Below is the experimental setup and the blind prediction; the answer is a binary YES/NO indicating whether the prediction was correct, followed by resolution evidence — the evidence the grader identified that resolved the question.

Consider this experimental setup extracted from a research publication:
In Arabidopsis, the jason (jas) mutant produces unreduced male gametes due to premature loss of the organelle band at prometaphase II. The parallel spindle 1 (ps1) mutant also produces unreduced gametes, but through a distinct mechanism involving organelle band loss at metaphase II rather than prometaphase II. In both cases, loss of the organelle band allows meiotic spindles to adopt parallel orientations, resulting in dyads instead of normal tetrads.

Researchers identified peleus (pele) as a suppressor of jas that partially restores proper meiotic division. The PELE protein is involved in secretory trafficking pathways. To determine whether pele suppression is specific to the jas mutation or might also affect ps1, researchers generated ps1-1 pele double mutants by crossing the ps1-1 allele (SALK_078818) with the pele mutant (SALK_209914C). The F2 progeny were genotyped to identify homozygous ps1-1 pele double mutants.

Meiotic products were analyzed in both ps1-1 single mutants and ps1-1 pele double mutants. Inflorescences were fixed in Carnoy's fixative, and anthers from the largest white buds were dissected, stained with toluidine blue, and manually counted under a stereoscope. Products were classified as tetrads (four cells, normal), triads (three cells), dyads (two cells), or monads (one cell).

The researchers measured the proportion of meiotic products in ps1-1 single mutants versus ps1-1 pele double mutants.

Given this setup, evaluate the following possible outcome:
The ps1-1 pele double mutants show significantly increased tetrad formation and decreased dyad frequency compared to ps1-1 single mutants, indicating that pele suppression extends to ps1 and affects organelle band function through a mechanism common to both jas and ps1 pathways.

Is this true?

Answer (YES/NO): YES